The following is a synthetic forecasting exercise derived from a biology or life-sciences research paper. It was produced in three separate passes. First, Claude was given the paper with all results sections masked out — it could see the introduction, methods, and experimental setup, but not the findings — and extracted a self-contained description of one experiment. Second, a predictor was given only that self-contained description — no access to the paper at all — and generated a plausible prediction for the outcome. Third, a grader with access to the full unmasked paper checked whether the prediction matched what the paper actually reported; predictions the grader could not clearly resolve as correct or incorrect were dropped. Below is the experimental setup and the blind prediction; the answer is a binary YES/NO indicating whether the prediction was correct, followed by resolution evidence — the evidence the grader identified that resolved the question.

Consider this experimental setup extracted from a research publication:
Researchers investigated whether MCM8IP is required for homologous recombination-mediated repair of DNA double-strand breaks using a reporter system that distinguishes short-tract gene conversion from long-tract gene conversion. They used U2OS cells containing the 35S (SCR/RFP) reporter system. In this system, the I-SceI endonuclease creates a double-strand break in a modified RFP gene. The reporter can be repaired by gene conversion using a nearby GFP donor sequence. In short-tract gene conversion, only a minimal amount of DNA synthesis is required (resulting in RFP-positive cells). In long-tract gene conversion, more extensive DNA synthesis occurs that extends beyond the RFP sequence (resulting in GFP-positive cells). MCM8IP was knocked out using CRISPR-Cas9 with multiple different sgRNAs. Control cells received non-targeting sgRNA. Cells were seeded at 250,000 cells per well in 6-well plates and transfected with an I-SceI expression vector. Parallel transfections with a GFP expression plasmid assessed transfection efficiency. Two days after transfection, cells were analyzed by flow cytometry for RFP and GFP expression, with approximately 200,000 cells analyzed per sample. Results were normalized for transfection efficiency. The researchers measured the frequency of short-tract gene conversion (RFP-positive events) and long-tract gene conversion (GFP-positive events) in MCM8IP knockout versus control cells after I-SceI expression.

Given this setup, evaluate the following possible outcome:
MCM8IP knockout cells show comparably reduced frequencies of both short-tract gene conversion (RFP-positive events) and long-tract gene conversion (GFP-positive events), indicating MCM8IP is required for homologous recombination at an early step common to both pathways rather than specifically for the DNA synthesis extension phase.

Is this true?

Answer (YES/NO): NO